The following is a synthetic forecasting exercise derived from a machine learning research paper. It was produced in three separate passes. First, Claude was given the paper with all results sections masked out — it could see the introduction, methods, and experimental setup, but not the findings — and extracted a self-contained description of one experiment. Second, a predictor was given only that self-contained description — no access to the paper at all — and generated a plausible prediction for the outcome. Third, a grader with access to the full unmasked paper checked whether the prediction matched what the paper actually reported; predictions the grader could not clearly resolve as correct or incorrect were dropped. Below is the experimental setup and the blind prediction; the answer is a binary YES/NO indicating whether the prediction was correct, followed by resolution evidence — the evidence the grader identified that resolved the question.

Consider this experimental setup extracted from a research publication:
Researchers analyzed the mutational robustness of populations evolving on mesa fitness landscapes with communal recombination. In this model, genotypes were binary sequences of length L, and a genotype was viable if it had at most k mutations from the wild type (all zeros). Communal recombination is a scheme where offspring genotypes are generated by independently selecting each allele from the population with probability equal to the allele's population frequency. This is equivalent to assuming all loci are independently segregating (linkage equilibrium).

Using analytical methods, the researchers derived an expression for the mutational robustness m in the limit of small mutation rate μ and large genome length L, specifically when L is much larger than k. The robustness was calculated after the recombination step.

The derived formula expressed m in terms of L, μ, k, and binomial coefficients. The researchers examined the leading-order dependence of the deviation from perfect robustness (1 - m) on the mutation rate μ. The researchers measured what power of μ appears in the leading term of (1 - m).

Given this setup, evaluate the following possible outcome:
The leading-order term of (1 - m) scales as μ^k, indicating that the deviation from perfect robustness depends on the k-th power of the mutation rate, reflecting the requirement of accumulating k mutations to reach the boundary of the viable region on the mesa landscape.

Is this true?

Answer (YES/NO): NO